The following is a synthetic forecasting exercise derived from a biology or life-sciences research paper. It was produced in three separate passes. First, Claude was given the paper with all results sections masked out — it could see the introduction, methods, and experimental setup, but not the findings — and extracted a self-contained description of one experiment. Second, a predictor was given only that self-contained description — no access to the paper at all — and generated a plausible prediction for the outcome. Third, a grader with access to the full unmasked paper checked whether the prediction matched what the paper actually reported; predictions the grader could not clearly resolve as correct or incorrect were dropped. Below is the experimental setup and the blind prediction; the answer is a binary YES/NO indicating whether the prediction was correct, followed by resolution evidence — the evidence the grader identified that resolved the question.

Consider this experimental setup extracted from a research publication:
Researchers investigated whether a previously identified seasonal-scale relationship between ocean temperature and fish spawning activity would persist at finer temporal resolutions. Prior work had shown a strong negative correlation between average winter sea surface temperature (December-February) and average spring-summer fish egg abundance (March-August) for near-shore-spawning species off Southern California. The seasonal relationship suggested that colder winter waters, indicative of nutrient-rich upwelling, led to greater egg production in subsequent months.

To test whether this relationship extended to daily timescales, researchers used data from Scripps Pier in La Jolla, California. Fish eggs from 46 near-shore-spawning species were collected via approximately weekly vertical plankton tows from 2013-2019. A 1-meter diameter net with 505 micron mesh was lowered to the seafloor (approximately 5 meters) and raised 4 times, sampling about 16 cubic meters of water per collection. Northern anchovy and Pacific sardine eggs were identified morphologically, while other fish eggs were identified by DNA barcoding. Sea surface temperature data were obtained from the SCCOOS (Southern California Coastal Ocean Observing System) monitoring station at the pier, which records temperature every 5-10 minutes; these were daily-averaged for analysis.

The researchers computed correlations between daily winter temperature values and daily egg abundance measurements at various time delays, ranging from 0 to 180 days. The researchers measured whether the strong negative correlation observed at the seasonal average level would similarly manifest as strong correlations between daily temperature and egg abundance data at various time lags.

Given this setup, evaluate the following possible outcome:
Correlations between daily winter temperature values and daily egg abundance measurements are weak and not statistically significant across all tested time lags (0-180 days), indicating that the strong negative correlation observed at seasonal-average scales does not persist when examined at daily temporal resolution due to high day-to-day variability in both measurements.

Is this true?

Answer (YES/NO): YES